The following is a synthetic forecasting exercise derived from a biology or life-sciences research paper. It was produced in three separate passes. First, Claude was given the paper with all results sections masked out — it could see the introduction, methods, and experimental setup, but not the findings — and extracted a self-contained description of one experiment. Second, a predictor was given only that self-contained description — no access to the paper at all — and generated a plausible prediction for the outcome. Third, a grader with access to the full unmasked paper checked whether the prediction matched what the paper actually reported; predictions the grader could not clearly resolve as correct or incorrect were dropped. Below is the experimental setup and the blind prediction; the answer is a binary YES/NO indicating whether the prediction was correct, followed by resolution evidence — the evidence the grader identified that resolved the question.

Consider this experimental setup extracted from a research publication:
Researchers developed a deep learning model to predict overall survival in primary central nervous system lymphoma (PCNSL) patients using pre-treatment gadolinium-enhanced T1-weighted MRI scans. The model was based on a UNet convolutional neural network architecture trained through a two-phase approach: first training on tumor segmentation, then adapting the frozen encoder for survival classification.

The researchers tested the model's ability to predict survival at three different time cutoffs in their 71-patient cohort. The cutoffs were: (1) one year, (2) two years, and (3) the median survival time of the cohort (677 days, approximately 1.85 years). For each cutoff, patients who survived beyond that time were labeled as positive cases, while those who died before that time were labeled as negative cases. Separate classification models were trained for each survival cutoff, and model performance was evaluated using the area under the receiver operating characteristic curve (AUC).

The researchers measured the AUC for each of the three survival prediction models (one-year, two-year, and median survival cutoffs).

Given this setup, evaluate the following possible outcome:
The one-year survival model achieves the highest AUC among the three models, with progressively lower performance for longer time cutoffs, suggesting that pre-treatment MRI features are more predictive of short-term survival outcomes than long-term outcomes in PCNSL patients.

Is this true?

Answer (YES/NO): NO